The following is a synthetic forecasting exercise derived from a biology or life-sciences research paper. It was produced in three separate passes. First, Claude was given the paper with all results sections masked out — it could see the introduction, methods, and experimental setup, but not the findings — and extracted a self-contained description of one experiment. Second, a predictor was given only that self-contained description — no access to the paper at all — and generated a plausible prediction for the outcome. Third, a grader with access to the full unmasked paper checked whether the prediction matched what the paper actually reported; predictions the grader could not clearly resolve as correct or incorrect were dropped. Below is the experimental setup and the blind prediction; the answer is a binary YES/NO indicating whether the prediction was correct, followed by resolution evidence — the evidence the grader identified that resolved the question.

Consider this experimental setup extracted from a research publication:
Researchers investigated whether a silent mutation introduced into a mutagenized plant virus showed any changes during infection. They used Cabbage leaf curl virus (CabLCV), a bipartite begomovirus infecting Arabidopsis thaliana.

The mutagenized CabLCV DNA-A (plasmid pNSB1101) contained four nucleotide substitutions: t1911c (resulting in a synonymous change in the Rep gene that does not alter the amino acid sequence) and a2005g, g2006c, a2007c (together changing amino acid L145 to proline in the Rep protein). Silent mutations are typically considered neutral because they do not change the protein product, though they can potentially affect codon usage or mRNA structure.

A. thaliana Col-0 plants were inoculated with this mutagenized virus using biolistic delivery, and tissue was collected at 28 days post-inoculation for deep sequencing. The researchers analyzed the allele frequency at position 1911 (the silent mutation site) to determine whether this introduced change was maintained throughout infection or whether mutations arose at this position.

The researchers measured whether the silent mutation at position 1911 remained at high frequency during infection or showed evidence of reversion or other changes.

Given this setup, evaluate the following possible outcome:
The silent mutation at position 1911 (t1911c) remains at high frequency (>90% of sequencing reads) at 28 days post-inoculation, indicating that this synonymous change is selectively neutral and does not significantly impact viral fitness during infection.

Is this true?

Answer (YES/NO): YES